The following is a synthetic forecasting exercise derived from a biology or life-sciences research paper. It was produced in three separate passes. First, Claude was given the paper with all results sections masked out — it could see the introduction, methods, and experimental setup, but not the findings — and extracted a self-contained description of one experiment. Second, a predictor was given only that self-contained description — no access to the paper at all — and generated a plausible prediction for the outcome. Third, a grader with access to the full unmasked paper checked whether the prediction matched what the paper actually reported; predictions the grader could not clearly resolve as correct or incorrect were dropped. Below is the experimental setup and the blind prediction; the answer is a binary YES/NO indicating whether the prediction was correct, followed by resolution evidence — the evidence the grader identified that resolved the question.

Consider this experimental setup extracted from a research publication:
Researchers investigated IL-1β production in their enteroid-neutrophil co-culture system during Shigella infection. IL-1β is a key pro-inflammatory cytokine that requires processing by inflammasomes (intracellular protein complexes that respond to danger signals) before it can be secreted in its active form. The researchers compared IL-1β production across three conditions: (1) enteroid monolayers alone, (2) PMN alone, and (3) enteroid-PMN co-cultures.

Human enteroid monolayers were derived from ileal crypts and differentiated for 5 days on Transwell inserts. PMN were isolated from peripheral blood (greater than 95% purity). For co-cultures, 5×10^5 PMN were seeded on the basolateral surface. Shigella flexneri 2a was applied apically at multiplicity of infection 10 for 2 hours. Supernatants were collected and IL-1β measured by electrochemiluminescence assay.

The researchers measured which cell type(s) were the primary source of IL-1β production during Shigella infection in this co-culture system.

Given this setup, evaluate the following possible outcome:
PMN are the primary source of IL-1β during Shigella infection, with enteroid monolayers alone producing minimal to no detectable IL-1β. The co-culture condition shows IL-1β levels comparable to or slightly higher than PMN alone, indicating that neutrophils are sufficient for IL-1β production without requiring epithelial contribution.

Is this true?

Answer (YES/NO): NO